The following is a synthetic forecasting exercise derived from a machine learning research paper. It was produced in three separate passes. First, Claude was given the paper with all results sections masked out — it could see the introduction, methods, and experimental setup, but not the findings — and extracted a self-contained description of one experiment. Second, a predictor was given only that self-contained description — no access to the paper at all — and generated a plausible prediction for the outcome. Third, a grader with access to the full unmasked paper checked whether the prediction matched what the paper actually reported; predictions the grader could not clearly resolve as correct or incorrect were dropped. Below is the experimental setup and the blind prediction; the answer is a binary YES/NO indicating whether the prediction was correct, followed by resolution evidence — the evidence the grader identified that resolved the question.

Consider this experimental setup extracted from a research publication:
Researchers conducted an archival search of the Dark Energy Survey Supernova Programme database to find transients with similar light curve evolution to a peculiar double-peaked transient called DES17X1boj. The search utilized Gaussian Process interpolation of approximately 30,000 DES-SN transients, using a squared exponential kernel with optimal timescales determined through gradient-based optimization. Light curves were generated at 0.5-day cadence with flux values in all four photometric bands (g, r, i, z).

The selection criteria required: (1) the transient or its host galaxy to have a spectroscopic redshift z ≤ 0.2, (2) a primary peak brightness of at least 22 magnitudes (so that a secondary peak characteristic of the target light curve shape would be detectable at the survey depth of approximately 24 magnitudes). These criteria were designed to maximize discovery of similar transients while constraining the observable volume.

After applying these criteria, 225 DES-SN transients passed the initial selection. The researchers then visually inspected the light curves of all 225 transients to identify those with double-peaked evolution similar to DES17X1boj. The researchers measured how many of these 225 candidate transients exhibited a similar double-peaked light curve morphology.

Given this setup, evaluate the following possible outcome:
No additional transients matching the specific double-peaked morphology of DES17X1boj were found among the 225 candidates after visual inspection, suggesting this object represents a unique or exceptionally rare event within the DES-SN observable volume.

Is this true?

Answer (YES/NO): NO